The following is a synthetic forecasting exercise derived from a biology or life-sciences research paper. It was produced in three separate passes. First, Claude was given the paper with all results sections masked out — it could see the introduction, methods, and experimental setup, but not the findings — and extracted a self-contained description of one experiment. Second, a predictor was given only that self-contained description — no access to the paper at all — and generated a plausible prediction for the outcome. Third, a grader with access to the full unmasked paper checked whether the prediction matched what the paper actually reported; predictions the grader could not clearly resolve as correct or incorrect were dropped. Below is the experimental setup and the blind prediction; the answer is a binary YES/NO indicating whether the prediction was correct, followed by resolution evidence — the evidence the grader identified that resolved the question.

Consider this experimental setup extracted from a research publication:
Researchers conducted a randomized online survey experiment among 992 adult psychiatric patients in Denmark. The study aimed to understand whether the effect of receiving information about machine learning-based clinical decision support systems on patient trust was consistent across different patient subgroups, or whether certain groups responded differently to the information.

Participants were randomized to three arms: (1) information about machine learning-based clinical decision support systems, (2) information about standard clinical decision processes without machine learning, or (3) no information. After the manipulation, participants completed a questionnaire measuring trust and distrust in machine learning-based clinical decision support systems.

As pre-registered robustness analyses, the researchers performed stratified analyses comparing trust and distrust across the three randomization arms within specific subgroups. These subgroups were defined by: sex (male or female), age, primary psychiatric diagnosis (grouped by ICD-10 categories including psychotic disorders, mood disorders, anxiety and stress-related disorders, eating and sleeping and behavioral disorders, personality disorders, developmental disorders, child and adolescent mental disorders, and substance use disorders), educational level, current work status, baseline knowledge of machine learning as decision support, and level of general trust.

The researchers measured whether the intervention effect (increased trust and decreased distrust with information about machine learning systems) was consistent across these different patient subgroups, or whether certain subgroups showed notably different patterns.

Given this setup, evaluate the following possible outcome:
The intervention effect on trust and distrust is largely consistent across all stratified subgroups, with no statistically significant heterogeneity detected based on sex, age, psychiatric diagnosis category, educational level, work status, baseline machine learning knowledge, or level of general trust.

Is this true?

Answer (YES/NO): YES